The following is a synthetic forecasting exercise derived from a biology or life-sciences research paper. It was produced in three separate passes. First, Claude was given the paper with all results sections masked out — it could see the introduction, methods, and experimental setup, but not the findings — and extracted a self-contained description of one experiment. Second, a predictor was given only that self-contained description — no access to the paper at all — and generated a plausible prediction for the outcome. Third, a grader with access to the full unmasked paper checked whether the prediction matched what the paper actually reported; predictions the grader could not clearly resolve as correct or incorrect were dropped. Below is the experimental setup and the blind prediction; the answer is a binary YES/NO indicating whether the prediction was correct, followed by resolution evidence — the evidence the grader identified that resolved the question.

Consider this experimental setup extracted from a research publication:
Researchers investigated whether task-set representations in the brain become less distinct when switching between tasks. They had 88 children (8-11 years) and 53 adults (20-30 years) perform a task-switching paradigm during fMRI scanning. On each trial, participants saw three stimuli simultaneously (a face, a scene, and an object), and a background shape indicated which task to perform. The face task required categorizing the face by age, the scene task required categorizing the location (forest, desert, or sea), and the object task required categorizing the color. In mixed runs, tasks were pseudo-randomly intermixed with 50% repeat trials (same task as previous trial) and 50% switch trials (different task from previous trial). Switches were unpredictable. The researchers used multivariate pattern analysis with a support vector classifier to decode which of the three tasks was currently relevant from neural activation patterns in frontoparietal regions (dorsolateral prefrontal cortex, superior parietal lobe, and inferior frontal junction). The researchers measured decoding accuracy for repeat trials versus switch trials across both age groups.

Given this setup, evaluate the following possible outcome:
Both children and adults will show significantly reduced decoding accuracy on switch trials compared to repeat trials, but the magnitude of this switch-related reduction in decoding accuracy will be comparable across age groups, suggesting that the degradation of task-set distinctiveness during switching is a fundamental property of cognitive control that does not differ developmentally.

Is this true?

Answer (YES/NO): YES